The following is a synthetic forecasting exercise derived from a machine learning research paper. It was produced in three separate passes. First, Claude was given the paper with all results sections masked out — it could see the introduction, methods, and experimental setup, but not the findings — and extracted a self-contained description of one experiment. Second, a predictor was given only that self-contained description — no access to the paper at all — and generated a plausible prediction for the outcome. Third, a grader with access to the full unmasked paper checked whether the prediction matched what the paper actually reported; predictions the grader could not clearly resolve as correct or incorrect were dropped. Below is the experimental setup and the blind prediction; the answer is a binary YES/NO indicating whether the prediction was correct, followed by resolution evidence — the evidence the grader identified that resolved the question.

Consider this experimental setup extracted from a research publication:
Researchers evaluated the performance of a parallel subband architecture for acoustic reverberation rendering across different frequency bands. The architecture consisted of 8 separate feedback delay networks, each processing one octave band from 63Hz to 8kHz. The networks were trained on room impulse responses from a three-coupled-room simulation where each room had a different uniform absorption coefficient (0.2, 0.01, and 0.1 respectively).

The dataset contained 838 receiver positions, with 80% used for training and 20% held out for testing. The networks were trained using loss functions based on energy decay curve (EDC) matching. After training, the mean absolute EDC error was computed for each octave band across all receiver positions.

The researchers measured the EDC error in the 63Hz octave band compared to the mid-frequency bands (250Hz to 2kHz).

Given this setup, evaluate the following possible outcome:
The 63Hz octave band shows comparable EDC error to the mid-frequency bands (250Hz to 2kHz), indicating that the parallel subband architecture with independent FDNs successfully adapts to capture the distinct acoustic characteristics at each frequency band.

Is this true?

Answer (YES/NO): NO